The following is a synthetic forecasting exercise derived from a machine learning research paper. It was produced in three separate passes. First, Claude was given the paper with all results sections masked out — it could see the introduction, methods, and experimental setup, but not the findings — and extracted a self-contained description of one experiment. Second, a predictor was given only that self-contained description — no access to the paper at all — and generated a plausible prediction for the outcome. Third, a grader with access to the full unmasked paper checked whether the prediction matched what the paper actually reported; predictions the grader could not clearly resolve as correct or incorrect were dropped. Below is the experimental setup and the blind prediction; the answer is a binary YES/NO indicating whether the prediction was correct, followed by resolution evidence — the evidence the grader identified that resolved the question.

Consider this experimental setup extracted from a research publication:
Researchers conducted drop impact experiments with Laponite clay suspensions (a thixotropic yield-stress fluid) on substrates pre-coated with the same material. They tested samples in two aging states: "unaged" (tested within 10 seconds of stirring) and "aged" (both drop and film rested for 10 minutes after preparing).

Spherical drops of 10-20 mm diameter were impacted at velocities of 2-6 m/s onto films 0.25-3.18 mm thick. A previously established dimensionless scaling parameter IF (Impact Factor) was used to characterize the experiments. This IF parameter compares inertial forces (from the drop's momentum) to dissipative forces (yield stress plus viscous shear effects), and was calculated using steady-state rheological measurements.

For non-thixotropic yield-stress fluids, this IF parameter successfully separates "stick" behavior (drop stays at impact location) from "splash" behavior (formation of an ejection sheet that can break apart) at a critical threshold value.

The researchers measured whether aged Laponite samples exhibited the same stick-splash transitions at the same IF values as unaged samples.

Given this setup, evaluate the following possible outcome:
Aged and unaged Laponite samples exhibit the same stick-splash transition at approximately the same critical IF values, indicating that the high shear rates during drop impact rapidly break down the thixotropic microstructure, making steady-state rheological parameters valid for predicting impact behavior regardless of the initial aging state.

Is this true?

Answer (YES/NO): NO